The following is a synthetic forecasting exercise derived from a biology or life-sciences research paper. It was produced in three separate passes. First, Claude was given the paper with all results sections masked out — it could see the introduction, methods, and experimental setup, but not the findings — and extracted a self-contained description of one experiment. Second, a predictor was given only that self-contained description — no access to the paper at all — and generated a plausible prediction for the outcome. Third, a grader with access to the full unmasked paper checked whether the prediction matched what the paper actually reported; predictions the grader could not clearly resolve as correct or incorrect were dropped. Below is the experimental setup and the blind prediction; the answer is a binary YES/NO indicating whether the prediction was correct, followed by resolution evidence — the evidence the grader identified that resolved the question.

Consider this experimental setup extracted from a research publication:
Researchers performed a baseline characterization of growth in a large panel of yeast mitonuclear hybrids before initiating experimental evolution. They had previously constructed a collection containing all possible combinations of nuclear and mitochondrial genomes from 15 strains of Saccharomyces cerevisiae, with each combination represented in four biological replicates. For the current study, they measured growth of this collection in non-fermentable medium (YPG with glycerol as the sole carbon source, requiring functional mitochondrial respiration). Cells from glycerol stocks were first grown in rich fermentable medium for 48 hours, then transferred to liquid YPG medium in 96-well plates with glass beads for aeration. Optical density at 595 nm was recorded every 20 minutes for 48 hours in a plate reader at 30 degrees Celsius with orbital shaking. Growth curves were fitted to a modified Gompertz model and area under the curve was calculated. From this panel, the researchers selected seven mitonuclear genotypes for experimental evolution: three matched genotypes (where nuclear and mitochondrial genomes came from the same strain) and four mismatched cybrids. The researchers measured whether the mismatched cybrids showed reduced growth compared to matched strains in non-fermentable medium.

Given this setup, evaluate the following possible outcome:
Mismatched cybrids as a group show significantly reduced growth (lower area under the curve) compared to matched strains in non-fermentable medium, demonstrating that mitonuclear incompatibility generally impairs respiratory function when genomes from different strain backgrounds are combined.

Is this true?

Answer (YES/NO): NO